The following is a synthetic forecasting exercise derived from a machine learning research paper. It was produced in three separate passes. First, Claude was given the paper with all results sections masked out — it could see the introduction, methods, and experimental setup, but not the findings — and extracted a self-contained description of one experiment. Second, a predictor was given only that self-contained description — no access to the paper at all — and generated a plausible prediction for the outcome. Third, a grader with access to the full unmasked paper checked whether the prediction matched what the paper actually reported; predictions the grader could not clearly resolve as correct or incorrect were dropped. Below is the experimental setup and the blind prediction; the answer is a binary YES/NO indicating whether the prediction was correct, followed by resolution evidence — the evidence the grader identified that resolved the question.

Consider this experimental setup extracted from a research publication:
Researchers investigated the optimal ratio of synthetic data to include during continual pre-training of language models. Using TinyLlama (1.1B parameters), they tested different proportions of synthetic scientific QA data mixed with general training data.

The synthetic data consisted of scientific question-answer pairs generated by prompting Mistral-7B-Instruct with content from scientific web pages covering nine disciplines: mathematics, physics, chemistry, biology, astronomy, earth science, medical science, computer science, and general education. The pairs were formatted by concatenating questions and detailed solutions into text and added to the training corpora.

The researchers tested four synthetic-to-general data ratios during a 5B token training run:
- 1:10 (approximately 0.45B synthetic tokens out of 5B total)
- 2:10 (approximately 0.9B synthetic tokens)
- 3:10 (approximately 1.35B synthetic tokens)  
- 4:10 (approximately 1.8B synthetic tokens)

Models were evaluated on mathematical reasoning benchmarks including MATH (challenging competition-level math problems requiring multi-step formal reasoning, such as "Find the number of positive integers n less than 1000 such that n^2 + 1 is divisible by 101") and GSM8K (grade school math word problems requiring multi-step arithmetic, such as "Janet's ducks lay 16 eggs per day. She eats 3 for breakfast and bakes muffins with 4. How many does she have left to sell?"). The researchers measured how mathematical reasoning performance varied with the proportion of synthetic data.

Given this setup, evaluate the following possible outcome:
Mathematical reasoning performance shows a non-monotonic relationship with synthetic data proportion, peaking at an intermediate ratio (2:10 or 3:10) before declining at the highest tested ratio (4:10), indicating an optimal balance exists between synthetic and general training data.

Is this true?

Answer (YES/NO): NO